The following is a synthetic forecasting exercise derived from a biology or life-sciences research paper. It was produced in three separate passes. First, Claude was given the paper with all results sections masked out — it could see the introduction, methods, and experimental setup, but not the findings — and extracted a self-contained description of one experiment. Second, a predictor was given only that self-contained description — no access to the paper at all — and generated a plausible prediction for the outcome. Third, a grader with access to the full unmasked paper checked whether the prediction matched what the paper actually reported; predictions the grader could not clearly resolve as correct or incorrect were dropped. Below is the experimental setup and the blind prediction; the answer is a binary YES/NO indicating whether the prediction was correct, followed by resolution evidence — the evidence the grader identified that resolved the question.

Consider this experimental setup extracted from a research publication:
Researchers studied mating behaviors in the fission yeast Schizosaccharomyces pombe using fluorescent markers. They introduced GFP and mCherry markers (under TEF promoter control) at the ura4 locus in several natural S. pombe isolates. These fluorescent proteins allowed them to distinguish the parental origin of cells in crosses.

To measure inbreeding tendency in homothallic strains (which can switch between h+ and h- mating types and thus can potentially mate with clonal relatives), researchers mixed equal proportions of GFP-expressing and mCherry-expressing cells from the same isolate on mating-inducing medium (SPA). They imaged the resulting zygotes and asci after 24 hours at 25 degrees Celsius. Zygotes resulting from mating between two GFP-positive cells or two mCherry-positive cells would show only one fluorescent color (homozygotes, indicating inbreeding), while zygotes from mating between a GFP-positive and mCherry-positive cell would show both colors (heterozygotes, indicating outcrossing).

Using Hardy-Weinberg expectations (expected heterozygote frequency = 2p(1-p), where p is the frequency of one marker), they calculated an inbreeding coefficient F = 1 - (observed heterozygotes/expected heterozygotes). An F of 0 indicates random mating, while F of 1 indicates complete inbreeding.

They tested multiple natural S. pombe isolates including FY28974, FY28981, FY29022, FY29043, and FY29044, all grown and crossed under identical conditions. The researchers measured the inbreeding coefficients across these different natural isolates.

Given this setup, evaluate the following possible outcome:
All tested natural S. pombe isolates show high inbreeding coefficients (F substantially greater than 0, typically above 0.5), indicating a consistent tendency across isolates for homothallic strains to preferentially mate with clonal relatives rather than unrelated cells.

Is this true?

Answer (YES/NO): NO